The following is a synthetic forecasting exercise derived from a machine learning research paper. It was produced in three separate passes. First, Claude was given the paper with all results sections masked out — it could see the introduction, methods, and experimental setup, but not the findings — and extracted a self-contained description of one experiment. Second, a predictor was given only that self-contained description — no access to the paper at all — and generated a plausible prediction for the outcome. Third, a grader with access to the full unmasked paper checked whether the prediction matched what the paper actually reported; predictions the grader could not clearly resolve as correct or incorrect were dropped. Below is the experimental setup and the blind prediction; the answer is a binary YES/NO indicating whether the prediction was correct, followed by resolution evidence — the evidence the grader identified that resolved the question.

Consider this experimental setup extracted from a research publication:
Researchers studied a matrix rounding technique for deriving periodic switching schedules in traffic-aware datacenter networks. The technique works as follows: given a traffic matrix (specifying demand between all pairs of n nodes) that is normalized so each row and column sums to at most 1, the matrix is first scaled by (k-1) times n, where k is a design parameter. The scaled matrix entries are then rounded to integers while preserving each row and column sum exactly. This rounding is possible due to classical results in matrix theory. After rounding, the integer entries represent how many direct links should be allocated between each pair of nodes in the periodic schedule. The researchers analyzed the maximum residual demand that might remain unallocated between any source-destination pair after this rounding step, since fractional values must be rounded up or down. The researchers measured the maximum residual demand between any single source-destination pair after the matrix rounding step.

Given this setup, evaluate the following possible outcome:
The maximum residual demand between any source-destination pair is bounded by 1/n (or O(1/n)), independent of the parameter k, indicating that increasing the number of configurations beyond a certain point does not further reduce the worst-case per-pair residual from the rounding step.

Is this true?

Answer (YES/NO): NO